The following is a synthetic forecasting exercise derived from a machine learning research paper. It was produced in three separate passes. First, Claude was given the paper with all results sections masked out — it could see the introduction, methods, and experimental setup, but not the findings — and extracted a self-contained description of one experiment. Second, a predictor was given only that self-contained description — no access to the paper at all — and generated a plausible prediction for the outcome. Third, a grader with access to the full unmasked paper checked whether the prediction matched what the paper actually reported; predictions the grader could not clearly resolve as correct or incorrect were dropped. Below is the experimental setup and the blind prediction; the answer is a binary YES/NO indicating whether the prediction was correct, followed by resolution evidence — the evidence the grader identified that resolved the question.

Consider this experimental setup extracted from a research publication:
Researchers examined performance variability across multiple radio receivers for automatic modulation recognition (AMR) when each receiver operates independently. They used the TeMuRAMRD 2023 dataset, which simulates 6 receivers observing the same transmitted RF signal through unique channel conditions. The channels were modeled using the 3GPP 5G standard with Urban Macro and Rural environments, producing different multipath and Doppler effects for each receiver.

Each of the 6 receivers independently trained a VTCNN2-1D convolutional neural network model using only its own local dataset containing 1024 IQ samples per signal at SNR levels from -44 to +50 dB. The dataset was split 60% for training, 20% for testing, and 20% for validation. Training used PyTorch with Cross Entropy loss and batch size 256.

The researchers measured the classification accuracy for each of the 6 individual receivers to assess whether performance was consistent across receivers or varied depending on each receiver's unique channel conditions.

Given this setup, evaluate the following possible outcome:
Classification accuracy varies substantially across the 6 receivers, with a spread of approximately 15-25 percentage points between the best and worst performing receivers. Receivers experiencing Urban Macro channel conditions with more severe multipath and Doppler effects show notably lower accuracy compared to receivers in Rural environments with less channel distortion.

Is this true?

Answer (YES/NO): NO